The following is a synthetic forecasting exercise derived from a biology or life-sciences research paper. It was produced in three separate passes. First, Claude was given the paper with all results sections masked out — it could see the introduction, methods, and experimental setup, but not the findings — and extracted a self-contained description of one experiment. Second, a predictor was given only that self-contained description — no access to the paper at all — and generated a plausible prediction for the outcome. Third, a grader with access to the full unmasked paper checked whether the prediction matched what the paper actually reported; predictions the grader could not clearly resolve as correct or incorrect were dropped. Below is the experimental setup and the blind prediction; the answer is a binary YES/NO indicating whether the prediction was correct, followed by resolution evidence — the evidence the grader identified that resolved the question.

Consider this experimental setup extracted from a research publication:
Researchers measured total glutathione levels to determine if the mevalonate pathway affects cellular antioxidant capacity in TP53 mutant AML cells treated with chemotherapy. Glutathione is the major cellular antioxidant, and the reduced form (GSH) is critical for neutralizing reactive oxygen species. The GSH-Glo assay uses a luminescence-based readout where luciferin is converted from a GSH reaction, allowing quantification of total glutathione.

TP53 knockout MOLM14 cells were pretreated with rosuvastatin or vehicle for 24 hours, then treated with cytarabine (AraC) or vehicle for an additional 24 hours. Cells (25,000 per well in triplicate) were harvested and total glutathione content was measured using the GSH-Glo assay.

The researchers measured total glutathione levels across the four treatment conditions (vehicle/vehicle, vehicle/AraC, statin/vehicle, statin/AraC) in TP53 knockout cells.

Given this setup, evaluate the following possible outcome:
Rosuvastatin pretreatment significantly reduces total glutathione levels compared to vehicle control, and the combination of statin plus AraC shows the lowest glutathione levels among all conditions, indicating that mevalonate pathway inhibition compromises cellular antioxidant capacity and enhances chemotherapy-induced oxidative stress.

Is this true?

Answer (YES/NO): NO